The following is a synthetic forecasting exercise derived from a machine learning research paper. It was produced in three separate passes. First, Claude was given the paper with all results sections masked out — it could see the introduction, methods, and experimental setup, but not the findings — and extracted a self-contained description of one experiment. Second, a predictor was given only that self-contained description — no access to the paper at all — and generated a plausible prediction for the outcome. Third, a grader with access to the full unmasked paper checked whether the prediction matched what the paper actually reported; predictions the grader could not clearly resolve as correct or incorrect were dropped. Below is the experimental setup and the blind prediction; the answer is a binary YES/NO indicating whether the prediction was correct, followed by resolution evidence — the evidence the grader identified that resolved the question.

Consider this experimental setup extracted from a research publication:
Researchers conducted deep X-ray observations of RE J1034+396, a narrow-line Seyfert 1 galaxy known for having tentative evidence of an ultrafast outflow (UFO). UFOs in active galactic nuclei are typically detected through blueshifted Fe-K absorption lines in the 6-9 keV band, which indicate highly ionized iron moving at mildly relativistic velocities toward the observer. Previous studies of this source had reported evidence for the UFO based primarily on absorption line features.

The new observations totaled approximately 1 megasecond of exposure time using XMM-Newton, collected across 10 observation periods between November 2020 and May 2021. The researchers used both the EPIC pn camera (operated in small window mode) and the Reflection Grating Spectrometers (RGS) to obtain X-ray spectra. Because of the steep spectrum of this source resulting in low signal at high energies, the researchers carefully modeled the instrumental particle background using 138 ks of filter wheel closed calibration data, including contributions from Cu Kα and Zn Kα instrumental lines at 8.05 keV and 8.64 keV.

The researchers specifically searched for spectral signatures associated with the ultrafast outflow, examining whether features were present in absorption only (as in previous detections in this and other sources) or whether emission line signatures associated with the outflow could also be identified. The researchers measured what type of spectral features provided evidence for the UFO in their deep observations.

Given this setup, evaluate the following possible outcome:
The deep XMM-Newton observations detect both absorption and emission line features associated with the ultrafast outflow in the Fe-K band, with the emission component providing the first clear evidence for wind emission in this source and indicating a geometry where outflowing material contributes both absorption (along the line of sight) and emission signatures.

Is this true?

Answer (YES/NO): NO